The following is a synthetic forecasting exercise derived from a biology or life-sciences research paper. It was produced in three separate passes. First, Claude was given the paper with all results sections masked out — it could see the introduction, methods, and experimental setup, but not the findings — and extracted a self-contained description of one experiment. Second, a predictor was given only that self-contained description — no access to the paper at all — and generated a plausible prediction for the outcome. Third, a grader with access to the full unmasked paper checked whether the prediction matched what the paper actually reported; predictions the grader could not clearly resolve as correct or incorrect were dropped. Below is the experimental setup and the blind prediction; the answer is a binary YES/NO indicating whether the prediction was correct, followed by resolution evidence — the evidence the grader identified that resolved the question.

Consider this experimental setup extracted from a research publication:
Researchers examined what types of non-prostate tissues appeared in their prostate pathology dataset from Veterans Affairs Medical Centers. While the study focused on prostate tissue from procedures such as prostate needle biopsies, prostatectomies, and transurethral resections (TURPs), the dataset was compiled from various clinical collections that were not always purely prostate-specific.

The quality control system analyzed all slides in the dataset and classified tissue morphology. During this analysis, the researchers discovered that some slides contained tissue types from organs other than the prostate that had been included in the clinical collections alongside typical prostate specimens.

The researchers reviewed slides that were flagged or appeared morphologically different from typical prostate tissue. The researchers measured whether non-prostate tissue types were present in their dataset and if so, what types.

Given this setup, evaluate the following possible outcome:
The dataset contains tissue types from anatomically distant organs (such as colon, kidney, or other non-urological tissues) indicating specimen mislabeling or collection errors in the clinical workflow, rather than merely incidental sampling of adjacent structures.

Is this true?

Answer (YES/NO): NO